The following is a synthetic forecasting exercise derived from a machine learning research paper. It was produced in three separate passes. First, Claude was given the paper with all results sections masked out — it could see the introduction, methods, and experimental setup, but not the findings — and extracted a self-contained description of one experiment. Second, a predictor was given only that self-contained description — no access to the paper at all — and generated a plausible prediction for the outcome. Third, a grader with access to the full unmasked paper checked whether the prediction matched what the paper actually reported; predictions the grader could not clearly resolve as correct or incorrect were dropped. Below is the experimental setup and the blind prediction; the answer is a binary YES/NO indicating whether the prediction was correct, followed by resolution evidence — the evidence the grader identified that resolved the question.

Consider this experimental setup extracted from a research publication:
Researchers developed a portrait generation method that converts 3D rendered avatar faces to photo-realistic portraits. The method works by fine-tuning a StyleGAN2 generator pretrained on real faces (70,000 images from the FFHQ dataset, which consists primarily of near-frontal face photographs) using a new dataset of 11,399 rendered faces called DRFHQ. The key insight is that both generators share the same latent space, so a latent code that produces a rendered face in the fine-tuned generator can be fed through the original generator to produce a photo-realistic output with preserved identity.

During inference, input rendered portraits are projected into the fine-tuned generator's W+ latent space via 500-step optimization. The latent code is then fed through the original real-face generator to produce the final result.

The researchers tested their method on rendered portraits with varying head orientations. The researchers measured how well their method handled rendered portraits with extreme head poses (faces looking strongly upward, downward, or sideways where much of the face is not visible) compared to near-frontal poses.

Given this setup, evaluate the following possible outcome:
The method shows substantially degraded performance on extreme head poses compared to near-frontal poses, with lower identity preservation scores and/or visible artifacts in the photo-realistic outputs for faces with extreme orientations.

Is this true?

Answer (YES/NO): YES